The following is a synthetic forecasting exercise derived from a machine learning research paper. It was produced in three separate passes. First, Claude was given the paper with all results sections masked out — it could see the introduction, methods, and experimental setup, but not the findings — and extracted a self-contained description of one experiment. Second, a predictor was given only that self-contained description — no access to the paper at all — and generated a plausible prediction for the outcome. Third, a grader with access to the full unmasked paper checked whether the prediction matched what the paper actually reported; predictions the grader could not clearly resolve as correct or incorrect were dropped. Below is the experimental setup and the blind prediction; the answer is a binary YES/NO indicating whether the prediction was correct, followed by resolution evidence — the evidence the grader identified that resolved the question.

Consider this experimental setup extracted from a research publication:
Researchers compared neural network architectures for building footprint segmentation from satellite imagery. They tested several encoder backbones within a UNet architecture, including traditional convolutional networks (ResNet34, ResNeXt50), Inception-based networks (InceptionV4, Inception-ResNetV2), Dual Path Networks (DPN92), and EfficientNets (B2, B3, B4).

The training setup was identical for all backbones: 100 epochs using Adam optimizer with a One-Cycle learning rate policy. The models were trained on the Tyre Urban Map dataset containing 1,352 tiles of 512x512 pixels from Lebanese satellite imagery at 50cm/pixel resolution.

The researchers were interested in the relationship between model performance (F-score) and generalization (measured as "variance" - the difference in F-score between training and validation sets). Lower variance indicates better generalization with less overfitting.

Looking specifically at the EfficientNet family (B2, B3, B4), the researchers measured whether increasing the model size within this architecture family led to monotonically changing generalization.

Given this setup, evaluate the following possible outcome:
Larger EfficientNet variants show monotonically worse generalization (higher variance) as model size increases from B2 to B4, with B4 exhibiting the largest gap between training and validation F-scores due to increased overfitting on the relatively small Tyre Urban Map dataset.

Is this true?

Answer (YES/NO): NO